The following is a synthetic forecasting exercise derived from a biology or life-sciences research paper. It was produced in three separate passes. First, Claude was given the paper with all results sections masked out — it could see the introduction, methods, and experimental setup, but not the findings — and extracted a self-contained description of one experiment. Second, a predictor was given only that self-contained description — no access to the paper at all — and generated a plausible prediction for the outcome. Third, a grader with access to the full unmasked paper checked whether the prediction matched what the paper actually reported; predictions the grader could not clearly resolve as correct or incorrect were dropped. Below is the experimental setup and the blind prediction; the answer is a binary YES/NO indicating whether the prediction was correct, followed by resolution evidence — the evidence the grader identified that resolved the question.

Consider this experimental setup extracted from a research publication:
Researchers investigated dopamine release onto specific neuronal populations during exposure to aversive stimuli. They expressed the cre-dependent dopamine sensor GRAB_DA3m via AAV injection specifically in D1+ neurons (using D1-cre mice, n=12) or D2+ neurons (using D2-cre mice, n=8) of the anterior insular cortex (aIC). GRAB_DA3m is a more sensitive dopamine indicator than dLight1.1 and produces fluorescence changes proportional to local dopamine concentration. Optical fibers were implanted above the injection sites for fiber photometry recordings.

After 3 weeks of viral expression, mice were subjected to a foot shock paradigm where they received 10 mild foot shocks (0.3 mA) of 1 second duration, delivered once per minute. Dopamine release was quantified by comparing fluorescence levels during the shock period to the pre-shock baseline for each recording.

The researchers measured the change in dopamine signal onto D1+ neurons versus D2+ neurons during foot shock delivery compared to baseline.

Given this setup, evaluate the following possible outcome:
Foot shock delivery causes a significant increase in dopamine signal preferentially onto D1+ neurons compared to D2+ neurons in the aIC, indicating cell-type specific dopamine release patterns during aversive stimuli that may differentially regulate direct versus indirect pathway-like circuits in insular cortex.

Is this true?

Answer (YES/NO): YES